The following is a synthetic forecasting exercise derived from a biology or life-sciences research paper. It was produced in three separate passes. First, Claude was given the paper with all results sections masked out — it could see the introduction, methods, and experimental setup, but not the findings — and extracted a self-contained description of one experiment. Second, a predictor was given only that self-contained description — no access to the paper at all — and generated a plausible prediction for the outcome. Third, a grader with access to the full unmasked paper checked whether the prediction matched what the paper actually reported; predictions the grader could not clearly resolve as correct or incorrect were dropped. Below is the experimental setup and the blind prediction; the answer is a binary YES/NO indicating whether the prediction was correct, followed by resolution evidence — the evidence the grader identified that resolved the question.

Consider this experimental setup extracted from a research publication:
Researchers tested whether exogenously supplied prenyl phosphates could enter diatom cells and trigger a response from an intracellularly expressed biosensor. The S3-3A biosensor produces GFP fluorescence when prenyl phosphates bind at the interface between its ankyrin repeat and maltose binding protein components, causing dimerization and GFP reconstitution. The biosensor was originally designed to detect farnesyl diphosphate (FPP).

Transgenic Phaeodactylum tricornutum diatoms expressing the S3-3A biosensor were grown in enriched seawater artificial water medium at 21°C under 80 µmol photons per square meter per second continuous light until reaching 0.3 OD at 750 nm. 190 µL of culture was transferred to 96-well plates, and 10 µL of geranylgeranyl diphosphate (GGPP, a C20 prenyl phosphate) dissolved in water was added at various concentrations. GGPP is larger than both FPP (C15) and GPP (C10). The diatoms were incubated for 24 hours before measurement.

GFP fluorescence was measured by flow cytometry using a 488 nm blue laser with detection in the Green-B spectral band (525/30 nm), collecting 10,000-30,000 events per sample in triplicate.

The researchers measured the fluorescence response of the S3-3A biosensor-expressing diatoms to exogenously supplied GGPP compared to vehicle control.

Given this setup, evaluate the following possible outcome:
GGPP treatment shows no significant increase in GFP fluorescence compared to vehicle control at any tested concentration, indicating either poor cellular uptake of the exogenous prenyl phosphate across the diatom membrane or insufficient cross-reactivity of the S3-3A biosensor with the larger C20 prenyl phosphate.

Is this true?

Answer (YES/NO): NO